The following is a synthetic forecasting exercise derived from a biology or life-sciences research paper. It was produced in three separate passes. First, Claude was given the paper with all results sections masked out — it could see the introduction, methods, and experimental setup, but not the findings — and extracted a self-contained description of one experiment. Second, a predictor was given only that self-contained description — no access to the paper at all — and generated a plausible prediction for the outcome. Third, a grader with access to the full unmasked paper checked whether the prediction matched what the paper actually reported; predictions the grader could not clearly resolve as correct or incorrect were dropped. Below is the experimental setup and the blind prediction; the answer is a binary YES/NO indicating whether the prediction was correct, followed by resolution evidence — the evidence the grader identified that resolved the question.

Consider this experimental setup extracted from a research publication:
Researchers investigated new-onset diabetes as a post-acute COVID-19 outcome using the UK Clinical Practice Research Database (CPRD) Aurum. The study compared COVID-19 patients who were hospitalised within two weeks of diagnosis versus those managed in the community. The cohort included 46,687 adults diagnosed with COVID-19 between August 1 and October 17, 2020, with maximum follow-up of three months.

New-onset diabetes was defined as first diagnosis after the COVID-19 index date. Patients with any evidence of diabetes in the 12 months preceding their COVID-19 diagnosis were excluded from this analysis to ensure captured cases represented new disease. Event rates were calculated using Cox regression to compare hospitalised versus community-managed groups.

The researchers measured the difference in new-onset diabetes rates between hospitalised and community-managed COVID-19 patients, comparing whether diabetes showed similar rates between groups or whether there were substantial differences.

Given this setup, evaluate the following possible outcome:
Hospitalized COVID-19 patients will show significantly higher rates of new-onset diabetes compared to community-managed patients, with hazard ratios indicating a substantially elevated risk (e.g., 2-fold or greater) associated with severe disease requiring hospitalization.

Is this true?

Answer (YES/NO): YES